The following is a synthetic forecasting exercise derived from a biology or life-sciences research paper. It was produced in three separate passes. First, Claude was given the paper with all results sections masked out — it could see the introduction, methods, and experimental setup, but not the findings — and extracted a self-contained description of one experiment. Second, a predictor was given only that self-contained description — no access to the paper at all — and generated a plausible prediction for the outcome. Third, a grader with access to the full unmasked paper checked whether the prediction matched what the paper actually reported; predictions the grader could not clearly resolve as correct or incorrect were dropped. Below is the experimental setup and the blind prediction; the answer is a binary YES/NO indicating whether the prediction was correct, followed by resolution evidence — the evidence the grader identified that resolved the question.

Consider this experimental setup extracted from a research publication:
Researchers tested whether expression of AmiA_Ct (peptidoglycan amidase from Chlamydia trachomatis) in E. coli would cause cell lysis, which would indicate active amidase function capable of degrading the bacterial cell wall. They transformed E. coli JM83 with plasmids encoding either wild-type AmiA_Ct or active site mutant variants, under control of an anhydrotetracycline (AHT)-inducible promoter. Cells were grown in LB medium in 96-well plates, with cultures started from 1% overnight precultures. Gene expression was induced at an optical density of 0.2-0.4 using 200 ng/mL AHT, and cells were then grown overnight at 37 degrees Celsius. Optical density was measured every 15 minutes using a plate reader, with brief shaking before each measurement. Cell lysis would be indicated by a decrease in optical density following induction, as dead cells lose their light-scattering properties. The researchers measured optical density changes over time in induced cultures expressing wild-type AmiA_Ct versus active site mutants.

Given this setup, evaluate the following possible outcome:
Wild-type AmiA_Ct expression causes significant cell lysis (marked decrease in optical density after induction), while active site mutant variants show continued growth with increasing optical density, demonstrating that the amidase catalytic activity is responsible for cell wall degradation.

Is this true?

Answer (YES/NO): YES